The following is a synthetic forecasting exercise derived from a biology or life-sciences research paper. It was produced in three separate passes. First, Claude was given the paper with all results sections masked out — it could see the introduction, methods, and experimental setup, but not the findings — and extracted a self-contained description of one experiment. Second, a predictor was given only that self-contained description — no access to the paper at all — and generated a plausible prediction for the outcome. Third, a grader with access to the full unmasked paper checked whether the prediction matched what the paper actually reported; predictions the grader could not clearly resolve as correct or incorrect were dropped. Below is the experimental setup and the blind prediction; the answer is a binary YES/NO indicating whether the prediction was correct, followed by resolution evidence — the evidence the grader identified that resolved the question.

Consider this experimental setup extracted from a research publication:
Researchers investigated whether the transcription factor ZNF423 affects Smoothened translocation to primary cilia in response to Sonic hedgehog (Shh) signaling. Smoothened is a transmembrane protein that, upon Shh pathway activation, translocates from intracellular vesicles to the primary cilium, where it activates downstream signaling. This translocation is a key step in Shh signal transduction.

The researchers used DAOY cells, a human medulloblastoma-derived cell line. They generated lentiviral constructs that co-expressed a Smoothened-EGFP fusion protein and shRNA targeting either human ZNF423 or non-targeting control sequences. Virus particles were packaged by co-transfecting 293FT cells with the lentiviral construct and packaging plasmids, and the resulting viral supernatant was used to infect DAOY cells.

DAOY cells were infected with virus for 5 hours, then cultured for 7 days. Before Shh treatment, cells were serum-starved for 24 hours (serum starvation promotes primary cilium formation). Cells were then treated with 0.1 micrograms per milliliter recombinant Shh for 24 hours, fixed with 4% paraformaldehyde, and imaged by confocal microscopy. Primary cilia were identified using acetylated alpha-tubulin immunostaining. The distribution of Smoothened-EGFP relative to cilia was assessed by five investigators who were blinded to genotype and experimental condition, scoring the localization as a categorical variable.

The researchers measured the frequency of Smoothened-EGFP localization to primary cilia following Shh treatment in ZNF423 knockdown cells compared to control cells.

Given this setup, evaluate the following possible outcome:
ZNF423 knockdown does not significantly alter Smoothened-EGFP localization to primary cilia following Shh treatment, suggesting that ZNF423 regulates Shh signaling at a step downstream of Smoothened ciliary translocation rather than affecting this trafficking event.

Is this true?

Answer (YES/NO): NO